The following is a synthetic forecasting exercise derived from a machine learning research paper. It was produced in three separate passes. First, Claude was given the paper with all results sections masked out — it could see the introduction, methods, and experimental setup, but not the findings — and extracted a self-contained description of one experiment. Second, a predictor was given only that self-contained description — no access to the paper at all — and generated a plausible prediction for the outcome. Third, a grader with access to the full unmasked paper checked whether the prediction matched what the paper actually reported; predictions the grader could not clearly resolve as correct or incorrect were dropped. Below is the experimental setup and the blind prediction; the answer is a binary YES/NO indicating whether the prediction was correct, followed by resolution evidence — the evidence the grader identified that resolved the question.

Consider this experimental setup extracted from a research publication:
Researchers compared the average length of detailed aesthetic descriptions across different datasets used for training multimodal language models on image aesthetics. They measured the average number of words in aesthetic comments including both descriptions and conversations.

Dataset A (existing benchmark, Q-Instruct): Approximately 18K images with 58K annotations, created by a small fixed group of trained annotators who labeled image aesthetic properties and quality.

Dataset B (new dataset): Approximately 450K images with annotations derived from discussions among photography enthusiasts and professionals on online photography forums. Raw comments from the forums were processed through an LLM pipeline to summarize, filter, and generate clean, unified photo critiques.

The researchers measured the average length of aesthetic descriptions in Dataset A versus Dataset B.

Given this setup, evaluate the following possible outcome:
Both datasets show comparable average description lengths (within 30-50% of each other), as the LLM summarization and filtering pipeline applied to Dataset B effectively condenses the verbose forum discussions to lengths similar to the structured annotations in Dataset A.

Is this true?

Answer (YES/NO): NO